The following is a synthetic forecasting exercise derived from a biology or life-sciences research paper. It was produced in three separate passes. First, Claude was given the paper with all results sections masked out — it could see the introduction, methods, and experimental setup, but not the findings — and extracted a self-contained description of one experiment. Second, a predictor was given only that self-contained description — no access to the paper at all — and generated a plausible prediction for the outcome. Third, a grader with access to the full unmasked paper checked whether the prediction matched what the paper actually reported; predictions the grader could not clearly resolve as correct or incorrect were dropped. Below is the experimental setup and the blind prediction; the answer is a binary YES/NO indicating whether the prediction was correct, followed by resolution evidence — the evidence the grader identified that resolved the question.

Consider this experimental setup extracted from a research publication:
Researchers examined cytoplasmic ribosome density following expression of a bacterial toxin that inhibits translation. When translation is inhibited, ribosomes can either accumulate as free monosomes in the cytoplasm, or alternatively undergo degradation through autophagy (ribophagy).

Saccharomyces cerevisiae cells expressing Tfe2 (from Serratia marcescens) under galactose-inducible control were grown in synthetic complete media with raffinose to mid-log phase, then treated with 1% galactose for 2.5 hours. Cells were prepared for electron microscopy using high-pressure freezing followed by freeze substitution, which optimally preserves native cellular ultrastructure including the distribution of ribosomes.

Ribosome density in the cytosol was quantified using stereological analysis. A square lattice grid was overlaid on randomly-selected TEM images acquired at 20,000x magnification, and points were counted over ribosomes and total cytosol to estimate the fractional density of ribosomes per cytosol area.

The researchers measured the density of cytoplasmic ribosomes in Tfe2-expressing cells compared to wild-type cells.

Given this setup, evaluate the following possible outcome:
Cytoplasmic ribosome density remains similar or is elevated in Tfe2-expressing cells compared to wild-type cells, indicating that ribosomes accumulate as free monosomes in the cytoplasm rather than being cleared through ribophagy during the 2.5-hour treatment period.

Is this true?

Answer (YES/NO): YES